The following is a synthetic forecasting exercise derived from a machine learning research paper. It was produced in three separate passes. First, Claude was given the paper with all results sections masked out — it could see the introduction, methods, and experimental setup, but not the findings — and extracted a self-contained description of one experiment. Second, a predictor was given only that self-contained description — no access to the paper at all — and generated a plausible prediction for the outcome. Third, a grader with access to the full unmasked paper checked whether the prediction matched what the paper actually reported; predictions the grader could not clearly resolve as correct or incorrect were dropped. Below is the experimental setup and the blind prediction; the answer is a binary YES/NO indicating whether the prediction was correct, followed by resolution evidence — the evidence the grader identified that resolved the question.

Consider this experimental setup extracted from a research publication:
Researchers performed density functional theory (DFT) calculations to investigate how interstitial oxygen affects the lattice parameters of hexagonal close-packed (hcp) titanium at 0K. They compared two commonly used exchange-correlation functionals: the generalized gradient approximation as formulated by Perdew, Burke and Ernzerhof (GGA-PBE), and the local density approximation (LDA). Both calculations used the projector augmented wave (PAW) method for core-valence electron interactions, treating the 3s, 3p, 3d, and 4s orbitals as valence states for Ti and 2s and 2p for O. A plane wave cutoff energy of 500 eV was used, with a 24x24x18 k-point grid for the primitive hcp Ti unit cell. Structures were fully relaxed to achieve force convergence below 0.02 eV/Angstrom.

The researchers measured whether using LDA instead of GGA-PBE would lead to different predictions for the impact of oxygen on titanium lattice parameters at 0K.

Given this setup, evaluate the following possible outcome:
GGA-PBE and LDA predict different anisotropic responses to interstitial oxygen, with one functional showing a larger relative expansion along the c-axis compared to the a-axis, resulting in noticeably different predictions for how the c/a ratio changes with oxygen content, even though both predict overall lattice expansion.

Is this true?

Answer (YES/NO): NO